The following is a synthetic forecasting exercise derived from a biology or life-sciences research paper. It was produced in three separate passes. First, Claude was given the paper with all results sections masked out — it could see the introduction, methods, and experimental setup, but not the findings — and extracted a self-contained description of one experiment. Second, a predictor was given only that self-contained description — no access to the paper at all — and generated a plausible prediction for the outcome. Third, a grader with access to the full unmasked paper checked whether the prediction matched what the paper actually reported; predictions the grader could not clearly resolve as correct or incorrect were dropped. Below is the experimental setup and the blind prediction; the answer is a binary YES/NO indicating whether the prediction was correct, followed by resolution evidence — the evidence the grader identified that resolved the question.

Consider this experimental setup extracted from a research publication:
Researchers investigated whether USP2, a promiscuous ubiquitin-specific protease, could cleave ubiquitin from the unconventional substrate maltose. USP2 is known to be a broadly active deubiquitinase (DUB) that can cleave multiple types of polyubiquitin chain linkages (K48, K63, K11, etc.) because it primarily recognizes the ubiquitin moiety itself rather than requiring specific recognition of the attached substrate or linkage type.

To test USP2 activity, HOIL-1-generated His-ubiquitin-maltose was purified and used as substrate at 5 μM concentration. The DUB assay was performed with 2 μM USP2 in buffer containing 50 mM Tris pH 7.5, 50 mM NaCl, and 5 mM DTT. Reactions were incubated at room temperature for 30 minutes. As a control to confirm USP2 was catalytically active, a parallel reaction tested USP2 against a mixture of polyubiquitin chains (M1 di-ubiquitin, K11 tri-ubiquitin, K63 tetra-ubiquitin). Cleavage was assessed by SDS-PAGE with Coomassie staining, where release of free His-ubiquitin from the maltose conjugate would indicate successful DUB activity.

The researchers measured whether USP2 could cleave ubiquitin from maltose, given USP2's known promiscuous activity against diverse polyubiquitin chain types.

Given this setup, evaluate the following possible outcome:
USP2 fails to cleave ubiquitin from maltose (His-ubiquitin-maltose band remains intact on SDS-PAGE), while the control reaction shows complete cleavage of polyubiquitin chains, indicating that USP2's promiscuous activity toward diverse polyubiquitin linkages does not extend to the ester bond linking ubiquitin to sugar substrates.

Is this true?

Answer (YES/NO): NO